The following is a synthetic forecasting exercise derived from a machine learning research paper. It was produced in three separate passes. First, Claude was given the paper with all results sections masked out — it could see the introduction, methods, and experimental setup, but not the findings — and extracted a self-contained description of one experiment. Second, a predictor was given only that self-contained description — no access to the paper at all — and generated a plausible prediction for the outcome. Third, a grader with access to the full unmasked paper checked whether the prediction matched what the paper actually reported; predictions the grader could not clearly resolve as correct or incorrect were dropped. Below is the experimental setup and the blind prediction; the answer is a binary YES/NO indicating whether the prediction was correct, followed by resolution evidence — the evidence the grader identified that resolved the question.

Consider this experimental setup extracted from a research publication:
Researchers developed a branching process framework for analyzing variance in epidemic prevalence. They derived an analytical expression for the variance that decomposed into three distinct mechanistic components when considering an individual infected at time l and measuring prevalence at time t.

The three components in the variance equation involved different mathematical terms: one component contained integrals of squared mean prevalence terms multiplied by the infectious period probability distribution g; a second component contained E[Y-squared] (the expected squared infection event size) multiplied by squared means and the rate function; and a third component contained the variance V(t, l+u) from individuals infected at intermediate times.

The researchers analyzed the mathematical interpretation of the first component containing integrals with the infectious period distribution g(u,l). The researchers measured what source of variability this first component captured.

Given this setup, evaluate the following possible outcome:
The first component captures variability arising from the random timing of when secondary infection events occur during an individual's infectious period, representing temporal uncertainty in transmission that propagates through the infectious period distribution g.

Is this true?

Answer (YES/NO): NO